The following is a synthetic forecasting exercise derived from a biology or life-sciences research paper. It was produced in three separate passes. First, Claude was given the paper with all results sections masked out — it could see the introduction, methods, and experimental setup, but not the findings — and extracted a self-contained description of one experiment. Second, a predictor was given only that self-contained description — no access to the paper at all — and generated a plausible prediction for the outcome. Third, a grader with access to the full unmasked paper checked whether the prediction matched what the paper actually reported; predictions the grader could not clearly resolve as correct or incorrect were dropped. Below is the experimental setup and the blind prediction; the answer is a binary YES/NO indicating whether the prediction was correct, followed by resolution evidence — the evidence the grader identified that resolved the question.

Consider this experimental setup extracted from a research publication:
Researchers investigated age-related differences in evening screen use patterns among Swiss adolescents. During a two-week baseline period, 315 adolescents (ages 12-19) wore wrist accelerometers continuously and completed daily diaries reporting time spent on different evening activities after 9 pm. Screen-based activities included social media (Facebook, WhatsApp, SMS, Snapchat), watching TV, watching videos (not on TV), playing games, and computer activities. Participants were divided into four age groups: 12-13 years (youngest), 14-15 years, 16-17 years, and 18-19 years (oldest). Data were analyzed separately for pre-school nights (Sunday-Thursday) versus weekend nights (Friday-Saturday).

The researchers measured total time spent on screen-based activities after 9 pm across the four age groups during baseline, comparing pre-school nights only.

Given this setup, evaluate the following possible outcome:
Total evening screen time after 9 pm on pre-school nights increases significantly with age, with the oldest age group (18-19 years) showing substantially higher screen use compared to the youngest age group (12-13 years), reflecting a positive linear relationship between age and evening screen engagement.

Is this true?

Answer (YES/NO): NO